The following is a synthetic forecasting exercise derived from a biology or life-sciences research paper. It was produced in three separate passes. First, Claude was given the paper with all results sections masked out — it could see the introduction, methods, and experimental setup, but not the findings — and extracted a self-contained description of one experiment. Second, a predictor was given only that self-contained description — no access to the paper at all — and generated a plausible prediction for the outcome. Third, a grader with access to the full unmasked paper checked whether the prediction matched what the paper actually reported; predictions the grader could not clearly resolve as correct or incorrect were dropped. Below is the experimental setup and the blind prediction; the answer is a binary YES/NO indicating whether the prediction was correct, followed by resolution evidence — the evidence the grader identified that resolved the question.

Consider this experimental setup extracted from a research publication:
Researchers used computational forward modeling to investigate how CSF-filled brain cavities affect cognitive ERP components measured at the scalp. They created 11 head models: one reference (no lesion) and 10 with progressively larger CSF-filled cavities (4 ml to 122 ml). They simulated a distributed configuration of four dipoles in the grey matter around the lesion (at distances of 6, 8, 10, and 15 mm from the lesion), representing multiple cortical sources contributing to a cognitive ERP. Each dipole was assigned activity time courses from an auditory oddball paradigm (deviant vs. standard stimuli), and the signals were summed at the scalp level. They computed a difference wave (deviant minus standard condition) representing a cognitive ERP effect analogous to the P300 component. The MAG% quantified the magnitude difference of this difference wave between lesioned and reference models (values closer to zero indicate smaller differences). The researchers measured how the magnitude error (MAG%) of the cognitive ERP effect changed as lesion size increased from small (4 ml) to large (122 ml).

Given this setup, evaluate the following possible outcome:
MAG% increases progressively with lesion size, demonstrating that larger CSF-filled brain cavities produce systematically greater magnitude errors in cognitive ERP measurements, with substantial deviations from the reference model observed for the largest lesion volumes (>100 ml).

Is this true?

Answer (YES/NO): NO